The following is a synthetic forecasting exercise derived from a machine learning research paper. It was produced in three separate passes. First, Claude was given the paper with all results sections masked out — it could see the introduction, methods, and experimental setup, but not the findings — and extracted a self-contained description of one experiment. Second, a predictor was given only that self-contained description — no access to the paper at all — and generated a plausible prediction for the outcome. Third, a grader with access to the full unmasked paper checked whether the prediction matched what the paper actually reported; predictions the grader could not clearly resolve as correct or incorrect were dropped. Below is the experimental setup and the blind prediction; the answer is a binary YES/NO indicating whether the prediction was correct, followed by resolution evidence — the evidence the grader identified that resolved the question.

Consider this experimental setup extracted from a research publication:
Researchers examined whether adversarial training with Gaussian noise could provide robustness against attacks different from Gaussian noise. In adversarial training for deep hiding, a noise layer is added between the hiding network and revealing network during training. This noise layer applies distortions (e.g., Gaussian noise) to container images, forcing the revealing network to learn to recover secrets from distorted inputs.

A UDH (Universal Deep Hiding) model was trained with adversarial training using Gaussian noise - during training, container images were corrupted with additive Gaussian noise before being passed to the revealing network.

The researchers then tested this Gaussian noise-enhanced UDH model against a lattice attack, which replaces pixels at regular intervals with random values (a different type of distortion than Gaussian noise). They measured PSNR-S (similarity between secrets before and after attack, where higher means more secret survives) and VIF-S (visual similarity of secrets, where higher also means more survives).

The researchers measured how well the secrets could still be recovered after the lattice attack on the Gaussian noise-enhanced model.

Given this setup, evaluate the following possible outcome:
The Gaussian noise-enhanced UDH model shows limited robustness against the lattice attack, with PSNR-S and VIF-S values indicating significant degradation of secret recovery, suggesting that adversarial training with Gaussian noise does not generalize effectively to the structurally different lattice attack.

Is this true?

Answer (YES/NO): NO